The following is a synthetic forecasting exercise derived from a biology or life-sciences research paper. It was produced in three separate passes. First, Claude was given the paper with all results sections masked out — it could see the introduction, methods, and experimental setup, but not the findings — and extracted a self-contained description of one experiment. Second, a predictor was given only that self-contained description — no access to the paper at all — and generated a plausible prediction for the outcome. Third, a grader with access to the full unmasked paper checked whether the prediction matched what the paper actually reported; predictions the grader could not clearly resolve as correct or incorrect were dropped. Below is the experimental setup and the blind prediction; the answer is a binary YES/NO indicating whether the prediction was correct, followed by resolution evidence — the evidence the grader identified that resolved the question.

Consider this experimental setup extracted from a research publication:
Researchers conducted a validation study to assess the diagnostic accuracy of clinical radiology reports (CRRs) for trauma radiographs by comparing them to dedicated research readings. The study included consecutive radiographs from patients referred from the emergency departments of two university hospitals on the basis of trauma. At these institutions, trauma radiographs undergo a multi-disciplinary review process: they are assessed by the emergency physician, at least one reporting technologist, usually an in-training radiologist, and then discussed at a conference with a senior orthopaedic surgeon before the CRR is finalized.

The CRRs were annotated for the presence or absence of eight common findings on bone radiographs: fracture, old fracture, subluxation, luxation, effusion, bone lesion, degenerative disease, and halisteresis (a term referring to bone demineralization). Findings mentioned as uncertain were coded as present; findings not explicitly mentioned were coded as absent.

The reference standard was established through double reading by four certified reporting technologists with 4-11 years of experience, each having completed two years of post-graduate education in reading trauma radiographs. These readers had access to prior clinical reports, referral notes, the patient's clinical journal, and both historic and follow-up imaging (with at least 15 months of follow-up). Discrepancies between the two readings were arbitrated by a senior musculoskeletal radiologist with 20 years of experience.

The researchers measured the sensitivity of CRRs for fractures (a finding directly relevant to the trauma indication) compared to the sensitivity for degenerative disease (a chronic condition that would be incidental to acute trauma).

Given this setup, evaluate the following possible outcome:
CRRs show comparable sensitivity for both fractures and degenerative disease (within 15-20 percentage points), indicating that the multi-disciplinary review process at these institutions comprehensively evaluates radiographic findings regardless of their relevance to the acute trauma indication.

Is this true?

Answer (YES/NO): NO